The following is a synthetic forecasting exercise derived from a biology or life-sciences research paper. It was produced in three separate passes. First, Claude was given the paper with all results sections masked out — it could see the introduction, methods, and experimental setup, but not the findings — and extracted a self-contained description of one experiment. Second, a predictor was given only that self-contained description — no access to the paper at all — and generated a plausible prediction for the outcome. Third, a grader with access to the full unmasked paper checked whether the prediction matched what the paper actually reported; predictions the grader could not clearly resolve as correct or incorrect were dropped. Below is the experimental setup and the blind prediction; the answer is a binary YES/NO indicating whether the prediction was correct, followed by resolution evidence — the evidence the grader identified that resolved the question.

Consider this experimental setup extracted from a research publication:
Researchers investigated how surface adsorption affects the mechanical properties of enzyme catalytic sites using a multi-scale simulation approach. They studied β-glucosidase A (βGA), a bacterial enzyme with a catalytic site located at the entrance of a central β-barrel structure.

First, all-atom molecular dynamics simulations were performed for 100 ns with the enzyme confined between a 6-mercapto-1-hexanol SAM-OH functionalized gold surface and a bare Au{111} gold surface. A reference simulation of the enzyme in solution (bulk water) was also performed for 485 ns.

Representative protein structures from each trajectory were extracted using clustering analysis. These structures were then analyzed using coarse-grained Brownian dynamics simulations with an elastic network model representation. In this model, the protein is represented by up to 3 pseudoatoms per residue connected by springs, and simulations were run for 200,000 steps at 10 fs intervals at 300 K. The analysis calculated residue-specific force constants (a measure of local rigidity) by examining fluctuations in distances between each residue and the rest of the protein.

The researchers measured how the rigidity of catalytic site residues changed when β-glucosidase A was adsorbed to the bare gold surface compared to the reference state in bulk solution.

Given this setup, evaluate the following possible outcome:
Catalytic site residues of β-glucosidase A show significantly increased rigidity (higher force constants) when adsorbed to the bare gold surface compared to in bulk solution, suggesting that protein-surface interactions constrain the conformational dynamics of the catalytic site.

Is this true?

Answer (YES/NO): NO